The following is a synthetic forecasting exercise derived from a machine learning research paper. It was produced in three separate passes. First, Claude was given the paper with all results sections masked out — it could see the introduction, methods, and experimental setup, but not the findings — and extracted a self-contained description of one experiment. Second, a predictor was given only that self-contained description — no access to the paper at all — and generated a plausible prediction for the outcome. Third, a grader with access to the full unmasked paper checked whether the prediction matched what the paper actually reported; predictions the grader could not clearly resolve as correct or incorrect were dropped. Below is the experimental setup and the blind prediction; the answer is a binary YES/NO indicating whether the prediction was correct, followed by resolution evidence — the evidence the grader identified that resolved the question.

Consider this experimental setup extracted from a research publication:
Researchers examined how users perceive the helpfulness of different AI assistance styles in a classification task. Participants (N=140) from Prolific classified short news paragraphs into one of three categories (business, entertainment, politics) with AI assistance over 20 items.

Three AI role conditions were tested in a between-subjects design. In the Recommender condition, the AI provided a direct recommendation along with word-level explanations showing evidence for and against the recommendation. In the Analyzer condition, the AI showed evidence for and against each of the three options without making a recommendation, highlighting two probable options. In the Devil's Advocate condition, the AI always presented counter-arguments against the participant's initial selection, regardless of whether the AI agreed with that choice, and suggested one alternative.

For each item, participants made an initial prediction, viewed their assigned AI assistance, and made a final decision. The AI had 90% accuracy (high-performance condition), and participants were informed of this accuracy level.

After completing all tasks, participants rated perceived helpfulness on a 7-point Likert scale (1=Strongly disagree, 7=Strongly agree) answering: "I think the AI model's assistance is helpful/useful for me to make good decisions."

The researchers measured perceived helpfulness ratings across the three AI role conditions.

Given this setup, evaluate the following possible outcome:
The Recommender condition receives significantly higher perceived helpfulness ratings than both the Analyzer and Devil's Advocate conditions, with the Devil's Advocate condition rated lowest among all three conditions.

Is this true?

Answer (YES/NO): NO